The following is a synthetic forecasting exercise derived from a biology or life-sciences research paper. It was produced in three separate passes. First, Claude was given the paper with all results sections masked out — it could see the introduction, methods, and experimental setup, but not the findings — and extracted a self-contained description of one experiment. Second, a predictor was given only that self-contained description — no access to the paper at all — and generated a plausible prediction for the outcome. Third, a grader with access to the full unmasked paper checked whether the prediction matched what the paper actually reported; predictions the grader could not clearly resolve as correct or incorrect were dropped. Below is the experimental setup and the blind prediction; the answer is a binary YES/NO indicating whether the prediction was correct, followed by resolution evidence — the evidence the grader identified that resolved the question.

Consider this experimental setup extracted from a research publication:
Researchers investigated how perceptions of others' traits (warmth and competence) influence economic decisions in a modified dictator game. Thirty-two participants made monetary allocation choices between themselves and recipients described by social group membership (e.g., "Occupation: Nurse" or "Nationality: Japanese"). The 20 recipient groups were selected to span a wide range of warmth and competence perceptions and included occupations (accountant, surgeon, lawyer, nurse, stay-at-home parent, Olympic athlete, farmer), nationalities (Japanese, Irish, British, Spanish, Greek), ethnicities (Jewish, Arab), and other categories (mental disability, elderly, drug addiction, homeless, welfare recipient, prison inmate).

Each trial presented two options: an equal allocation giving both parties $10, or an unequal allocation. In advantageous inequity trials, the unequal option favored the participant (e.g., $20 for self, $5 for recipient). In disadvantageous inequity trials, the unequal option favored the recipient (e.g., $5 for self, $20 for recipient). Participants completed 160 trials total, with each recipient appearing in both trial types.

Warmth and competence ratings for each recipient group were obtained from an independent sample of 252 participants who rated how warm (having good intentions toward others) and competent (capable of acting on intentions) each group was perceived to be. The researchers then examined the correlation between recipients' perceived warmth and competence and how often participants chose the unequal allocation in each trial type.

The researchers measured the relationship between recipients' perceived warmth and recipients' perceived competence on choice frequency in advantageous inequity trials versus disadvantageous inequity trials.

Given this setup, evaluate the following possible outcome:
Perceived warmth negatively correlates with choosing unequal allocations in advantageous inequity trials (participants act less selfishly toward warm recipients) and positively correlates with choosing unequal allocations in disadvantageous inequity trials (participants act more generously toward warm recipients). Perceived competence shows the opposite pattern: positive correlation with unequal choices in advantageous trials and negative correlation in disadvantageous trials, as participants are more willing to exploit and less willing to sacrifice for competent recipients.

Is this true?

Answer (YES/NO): NO